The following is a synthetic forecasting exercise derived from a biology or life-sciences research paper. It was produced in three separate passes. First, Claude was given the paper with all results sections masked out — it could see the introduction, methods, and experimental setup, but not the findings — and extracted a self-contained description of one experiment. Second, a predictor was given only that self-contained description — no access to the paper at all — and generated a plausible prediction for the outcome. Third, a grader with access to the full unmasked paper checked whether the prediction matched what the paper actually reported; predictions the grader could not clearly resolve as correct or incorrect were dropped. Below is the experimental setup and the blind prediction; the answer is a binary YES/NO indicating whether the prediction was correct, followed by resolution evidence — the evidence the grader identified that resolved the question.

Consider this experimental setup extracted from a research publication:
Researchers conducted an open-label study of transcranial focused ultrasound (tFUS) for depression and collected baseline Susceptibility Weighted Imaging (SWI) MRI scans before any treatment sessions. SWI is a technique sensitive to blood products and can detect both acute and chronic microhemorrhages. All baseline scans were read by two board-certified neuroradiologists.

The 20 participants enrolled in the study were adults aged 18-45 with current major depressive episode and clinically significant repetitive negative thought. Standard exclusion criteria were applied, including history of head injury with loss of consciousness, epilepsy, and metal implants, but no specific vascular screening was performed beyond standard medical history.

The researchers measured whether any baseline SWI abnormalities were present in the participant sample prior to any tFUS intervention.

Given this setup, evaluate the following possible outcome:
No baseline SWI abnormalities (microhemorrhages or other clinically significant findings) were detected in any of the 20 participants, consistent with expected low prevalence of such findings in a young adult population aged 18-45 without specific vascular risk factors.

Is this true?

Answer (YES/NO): NO